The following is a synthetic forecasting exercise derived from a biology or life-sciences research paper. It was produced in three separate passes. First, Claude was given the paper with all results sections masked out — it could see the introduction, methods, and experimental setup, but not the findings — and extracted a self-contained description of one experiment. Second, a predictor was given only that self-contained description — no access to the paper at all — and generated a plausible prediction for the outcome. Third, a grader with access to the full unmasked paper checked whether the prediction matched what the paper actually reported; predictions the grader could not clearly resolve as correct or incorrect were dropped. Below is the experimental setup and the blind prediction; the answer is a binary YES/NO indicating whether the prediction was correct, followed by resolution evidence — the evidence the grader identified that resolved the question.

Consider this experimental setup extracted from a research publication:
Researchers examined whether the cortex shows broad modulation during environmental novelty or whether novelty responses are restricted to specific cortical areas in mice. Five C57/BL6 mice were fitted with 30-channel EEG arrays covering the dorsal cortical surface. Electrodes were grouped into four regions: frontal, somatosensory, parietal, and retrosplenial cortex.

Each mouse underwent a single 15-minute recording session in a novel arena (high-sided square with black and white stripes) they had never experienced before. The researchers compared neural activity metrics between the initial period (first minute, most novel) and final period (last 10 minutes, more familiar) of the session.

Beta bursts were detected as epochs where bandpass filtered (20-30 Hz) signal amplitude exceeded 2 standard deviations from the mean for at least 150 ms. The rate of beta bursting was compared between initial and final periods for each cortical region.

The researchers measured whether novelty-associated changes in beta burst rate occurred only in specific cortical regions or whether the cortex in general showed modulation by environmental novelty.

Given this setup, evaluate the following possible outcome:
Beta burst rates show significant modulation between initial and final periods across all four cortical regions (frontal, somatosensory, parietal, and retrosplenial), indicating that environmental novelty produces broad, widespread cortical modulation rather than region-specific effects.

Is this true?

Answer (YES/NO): NO